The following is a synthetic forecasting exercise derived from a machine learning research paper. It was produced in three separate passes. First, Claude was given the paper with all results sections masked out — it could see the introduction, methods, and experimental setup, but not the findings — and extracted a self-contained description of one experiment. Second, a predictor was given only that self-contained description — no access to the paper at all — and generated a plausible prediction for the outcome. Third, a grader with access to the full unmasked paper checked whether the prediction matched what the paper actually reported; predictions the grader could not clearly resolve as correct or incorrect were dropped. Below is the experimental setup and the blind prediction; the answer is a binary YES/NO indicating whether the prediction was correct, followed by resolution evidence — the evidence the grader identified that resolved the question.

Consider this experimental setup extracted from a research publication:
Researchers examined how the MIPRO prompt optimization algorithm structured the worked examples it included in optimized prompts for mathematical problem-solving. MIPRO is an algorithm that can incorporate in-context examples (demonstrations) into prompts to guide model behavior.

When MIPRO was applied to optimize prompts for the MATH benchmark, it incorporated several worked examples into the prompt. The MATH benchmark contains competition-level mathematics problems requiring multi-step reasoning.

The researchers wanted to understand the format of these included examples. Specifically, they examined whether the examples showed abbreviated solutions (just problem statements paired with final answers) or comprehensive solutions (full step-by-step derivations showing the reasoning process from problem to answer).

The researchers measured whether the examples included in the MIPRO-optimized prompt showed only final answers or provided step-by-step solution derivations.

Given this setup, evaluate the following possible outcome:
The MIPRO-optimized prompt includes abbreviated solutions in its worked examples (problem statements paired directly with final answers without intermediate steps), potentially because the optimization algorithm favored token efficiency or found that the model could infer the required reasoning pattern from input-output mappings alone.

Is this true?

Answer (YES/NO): NO